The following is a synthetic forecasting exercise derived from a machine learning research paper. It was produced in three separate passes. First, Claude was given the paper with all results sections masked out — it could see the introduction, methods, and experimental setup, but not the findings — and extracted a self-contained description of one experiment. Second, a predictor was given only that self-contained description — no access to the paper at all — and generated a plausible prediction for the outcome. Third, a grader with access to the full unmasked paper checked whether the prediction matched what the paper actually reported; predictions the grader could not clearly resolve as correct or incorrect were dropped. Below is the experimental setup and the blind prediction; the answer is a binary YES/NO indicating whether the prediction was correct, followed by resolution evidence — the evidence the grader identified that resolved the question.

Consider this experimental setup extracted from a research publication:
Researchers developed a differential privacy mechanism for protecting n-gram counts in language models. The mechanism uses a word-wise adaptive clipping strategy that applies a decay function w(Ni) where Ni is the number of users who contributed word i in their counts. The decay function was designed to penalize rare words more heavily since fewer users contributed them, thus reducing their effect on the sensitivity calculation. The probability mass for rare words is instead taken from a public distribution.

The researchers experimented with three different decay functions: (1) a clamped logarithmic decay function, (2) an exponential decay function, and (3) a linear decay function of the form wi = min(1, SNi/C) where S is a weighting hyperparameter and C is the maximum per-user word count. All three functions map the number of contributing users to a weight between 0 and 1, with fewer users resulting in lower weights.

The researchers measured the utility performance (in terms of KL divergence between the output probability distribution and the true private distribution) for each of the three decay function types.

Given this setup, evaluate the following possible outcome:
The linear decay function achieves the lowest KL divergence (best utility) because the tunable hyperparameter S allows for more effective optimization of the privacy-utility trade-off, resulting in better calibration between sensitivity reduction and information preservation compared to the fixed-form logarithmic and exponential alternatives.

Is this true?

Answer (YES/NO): NO